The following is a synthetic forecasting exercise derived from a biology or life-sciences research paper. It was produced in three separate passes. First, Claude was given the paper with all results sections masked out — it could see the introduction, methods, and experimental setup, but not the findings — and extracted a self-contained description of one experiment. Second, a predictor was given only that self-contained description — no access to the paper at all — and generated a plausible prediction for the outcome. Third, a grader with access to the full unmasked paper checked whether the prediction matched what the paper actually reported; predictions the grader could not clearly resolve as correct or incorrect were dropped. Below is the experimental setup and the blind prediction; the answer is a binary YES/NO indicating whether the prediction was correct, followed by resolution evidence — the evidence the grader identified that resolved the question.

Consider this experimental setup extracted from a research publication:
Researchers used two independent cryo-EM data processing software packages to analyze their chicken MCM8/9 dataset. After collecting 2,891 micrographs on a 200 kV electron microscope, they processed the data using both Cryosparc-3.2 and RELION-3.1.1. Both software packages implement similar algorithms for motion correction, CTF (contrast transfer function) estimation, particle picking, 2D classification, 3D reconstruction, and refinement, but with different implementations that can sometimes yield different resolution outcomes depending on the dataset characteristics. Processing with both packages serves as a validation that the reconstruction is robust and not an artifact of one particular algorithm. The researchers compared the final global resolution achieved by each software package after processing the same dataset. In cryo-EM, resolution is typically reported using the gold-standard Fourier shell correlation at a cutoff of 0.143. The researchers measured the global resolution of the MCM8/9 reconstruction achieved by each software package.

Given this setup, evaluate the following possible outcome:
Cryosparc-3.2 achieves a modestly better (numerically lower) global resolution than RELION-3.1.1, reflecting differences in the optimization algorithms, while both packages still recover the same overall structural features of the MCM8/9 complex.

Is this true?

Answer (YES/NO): NO